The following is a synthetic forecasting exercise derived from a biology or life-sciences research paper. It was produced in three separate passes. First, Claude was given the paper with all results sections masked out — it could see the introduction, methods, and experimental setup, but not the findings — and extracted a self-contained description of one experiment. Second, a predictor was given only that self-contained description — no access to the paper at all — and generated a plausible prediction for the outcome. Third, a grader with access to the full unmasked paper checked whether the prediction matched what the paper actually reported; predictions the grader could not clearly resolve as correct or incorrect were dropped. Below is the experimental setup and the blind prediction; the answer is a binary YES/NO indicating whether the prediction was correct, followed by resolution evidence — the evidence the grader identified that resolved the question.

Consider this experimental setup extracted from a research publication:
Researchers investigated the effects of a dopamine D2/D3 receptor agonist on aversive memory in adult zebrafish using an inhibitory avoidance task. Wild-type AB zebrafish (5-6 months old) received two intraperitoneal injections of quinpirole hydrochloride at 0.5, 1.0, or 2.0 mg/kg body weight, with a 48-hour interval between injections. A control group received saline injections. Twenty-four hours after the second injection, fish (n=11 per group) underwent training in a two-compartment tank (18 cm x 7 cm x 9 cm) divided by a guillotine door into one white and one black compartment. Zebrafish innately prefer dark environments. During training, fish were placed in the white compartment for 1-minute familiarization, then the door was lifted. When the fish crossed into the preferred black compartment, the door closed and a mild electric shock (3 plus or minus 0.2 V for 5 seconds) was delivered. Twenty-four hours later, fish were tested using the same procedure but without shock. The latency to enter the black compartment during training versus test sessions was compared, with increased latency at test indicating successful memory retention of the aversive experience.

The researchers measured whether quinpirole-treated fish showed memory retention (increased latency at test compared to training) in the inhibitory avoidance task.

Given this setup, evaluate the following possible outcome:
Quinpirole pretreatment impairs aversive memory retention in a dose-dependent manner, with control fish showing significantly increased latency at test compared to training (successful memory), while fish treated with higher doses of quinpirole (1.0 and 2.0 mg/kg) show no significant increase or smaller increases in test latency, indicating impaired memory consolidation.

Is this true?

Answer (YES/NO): YES